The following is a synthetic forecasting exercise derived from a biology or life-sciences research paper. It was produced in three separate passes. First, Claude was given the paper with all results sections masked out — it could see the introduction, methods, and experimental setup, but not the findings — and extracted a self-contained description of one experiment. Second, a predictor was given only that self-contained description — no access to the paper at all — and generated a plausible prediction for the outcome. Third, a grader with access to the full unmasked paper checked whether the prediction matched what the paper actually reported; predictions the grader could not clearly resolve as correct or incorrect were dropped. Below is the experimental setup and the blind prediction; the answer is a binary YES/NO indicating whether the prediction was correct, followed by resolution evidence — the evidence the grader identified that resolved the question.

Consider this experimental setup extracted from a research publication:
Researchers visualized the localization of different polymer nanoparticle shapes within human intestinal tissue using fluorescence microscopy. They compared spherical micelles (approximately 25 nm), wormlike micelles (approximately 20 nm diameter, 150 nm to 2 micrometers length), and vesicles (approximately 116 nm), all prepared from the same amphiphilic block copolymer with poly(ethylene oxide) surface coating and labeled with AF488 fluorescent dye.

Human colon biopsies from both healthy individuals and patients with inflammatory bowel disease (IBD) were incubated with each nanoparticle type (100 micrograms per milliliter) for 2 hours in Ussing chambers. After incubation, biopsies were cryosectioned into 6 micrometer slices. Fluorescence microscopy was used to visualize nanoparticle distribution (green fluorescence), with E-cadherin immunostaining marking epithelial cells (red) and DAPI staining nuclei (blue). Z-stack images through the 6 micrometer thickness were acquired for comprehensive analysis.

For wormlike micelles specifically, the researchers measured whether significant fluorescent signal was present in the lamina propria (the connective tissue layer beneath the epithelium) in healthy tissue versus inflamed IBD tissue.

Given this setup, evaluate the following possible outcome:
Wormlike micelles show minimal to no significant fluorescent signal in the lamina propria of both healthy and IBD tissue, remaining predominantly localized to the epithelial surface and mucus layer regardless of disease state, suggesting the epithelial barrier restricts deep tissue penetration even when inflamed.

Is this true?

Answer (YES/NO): NO